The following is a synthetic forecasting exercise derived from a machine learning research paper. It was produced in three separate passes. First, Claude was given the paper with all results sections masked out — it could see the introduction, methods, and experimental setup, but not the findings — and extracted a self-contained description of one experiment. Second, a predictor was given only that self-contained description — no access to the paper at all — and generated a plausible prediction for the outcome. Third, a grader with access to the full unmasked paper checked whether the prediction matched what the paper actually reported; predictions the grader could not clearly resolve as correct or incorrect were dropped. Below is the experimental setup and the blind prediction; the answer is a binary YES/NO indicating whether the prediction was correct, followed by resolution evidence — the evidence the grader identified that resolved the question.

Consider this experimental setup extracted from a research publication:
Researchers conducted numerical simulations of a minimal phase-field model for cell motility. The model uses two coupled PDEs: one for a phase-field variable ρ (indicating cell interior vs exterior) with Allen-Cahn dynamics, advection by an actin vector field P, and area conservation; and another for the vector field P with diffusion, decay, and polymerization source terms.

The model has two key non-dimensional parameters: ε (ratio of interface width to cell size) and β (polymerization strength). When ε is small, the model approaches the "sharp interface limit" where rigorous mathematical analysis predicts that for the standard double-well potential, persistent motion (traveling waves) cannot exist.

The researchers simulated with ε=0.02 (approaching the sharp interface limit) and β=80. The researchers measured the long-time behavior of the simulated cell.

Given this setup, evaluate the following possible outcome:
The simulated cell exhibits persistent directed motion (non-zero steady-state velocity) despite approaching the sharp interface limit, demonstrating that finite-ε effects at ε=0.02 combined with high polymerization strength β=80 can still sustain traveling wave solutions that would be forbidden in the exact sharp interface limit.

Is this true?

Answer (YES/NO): NO